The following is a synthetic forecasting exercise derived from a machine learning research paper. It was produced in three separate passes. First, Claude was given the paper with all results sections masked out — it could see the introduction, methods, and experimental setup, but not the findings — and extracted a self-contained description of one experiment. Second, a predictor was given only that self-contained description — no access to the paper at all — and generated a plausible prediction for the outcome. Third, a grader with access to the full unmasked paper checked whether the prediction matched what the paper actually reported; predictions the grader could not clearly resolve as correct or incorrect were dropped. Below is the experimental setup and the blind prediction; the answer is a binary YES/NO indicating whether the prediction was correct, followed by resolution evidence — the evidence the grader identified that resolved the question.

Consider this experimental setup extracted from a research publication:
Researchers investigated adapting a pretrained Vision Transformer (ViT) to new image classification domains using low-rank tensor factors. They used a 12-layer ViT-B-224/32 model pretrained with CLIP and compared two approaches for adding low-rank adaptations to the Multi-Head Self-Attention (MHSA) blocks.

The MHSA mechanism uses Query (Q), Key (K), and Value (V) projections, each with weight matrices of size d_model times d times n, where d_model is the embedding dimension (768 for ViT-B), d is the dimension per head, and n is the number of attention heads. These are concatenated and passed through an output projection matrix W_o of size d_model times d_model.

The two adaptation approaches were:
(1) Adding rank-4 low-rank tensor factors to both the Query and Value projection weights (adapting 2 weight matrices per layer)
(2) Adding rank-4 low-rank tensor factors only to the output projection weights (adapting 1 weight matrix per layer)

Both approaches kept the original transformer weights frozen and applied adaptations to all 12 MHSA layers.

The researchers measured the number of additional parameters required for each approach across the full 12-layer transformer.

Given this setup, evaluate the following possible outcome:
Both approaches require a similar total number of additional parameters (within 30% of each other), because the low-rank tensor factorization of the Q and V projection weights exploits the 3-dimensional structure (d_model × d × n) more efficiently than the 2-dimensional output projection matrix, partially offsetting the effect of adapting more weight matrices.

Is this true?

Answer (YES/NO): NO